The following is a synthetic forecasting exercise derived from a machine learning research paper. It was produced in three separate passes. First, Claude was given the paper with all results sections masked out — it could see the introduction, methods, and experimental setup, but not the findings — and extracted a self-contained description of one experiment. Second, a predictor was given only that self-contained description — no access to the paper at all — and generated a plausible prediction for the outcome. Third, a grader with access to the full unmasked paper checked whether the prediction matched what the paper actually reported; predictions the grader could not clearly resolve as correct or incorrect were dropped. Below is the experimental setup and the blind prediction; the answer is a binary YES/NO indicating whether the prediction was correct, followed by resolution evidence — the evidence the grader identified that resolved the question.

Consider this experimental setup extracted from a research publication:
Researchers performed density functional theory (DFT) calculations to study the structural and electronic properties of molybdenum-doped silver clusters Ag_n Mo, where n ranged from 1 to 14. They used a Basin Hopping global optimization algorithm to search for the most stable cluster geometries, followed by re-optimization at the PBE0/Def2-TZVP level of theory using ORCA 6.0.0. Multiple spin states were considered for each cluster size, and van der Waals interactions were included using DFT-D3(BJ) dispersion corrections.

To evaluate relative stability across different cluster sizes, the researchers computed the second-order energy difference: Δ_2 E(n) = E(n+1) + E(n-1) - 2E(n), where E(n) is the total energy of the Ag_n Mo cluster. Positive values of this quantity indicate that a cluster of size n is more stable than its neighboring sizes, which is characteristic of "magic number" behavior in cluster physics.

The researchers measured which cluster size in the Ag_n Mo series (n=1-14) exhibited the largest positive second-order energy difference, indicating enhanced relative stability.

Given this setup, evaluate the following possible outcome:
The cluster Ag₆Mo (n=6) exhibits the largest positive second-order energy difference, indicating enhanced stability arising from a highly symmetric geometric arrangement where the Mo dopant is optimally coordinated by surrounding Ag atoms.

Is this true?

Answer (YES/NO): NO